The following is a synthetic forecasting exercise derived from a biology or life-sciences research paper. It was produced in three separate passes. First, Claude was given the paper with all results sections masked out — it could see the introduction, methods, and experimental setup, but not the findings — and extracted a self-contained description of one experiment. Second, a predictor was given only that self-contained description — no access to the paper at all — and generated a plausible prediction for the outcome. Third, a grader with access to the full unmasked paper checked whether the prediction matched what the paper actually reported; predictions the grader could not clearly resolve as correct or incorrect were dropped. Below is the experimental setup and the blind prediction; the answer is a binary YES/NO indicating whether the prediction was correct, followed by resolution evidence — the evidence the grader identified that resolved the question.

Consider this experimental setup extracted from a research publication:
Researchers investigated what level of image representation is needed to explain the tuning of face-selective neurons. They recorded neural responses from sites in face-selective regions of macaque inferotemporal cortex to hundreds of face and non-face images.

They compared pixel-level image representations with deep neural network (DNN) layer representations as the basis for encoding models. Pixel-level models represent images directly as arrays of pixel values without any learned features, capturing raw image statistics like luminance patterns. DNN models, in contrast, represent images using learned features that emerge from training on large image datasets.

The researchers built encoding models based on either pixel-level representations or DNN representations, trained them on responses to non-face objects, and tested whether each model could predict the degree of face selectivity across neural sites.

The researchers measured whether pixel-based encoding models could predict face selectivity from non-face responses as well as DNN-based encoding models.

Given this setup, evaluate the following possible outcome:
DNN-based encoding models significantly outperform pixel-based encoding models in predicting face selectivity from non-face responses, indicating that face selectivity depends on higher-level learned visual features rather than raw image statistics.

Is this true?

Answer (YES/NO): YES